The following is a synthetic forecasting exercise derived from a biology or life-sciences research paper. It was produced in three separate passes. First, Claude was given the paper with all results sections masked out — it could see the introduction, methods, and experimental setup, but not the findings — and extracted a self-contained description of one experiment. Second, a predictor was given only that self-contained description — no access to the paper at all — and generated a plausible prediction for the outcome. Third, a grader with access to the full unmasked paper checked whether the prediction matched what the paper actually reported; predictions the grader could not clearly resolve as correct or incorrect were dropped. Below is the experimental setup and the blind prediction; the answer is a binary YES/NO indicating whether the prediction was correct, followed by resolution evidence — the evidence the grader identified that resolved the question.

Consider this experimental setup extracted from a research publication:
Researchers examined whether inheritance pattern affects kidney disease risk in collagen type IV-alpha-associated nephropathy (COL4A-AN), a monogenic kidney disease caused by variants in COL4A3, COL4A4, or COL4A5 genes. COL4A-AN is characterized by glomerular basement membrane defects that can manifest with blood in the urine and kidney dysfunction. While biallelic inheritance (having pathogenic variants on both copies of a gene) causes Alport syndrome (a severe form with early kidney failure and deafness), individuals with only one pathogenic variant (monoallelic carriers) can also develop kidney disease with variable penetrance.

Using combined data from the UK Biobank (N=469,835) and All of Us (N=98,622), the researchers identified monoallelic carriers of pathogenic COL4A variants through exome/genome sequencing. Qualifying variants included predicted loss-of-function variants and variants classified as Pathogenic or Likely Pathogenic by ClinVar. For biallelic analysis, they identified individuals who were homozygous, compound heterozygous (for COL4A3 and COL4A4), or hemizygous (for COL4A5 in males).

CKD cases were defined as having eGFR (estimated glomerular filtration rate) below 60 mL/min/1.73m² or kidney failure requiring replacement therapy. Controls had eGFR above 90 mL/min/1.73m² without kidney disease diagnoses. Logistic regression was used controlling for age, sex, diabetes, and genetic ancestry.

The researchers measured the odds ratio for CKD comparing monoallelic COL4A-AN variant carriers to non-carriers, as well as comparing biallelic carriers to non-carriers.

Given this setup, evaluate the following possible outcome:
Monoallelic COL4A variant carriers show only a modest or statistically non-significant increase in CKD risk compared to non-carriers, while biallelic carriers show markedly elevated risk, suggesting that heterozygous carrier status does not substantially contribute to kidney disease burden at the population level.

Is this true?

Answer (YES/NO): NO